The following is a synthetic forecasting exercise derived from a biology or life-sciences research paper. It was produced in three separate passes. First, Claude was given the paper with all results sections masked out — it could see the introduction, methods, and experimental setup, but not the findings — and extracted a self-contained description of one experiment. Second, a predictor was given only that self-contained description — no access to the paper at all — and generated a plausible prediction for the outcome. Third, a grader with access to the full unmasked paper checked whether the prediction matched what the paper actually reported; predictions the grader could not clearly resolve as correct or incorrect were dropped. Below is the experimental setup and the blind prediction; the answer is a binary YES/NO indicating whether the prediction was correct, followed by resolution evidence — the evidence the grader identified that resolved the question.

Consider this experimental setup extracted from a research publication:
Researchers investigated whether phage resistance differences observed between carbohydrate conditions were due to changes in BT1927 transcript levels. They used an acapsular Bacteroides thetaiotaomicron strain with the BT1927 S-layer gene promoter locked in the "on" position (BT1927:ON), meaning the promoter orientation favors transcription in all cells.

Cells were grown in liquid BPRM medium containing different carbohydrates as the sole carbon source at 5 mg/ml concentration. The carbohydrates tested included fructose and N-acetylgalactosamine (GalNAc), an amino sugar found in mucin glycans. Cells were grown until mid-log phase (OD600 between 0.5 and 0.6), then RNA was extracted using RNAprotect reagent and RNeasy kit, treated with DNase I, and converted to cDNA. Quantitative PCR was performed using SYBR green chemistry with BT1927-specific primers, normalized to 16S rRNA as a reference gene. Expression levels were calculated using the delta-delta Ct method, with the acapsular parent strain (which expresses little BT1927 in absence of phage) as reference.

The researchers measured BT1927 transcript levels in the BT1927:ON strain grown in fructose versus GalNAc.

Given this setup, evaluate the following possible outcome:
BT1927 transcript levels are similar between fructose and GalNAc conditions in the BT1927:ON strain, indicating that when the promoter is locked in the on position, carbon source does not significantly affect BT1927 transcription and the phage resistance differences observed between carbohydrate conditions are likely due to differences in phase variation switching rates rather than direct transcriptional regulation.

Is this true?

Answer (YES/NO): NO